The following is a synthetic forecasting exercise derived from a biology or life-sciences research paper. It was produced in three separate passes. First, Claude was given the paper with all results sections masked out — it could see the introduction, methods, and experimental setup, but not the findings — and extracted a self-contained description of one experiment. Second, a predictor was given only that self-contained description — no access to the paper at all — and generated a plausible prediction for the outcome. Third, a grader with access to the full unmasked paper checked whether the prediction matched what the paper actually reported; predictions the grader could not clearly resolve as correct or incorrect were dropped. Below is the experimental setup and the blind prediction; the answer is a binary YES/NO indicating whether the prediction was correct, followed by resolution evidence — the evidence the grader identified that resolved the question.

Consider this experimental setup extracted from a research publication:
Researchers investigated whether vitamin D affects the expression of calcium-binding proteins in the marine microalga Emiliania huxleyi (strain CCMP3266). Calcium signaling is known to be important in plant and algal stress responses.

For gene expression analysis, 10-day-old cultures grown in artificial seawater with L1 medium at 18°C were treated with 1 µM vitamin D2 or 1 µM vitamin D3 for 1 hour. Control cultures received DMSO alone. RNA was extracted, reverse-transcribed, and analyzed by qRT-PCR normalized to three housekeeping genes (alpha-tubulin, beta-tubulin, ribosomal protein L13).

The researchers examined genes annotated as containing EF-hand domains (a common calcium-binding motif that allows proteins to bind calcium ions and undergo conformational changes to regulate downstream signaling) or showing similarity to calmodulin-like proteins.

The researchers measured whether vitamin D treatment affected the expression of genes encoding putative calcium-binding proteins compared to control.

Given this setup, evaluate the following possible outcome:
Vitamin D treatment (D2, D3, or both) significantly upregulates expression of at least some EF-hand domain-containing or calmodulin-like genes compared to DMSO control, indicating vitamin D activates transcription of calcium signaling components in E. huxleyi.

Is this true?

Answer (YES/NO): YES